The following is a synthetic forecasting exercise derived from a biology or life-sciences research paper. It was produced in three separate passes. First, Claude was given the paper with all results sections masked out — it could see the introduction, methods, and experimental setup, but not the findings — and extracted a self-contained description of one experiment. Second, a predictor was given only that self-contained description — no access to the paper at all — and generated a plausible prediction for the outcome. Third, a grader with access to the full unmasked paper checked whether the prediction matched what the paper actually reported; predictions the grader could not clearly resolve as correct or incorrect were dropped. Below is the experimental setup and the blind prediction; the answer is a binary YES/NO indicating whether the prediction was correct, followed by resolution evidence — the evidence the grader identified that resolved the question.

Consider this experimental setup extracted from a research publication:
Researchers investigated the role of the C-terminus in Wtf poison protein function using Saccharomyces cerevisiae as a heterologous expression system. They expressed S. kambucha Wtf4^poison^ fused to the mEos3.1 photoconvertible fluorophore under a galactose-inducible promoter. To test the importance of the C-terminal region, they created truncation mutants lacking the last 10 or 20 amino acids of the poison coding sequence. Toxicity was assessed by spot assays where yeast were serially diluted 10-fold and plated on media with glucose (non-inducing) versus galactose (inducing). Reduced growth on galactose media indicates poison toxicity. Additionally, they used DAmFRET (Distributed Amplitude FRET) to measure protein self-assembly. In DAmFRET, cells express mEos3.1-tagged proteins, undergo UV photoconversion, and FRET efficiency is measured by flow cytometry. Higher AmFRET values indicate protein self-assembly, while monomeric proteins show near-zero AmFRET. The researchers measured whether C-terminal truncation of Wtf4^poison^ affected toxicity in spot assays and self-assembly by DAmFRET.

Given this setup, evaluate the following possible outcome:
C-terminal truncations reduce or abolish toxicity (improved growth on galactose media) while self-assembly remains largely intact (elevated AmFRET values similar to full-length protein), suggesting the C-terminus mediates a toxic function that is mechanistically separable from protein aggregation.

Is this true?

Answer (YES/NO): NO